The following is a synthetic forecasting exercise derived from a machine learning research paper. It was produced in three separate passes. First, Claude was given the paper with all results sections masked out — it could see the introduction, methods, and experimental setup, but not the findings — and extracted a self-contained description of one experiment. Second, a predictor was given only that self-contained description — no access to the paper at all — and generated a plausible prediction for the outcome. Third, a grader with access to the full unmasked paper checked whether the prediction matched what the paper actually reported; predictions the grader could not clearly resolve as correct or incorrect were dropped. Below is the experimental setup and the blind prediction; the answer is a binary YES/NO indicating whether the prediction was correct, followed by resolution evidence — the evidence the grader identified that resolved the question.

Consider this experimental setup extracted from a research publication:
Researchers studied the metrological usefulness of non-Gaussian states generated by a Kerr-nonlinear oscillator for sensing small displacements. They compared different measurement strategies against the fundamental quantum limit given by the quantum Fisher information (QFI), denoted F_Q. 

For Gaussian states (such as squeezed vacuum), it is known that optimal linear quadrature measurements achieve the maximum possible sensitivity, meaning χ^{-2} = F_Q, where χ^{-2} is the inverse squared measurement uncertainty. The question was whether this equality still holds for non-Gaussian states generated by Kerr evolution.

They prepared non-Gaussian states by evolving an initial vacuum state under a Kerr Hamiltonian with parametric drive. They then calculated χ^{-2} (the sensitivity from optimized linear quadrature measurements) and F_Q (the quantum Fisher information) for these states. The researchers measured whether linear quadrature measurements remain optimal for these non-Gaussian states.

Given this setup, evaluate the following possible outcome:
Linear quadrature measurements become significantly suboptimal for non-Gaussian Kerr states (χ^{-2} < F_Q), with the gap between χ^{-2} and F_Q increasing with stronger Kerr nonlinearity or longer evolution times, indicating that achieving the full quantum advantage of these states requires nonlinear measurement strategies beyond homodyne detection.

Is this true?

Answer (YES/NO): YES